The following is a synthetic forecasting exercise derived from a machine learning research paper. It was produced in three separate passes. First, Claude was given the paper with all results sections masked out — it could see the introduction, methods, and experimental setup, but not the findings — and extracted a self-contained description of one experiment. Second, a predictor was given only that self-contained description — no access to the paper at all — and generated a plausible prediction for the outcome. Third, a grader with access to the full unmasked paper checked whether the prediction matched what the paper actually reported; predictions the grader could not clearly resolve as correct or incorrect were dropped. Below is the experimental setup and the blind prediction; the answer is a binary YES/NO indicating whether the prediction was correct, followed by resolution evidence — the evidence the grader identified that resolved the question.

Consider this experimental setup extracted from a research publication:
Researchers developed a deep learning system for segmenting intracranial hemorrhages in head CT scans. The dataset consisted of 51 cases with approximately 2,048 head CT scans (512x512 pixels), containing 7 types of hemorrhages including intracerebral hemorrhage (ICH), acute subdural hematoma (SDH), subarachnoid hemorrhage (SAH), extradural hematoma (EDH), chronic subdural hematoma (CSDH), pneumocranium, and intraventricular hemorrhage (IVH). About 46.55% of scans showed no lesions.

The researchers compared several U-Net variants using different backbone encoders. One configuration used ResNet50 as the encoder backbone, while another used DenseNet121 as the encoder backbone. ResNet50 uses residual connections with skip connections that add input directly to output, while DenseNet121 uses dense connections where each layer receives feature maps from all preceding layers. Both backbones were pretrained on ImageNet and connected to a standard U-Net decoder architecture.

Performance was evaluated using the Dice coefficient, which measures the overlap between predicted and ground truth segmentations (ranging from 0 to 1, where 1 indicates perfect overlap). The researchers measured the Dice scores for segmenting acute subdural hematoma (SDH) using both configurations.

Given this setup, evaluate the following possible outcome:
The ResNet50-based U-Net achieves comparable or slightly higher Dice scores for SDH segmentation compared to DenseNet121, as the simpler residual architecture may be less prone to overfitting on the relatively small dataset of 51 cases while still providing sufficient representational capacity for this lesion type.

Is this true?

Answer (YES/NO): NO